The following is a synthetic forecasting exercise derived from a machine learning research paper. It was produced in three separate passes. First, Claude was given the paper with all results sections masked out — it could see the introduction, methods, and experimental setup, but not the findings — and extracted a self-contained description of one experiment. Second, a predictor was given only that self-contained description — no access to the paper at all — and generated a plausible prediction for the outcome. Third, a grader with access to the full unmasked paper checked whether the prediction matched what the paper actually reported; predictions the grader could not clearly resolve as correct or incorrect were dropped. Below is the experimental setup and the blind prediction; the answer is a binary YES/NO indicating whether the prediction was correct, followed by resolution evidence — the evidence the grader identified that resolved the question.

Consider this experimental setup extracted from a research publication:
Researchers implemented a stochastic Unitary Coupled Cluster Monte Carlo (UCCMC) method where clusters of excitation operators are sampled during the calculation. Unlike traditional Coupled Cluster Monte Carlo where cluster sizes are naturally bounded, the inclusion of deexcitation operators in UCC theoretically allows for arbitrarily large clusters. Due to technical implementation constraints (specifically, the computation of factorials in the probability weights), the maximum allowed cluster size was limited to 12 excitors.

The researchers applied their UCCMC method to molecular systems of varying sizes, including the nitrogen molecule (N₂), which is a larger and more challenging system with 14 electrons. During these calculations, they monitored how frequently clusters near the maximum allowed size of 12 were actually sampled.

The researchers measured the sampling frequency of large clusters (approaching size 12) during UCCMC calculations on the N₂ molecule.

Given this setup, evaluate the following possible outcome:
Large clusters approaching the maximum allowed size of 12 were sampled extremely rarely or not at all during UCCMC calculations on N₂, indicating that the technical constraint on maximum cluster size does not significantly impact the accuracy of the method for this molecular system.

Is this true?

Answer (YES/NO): YES